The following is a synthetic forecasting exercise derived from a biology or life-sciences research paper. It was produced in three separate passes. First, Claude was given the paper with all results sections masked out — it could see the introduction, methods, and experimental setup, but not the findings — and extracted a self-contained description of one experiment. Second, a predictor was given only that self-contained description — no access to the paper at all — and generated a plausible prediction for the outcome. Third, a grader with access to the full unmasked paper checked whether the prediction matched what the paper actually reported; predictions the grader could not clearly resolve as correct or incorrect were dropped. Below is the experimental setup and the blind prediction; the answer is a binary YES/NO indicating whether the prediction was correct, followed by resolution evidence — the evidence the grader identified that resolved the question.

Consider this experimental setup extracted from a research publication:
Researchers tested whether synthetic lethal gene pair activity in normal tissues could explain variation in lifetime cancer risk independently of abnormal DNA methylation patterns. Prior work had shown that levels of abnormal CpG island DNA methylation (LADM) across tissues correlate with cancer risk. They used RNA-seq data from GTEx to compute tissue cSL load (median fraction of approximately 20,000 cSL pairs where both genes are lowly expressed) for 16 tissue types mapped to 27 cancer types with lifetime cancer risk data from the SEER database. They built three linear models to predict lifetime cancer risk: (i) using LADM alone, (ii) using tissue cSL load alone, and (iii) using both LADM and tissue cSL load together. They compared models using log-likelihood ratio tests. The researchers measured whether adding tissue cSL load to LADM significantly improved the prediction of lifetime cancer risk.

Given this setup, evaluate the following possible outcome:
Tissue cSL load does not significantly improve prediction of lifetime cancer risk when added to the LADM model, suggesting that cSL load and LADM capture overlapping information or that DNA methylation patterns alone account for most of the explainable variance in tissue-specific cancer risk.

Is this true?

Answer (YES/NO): NO